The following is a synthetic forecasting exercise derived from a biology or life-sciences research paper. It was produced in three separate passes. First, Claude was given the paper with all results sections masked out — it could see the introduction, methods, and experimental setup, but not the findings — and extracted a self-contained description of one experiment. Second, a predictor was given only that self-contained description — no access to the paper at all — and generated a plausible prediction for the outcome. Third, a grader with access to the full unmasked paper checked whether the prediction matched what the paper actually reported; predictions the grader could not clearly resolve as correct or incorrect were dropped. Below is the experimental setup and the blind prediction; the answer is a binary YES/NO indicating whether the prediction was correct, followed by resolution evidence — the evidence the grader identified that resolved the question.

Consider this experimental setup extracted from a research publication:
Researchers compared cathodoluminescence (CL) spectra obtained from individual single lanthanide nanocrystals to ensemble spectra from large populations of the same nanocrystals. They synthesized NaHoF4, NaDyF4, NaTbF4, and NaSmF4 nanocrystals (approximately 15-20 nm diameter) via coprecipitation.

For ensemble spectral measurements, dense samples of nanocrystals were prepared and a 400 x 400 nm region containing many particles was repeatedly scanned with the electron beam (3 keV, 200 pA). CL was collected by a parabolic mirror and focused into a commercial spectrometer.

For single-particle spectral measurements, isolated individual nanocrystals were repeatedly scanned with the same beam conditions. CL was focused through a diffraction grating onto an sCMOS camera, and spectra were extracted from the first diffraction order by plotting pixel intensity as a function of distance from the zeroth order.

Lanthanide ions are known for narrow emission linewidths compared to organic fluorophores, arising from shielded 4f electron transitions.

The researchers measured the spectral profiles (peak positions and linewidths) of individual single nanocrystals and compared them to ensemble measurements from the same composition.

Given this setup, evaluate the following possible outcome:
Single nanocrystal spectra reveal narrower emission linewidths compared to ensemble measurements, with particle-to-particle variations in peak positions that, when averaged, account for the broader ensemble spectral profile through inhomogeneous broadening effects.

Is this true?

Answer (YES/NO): NO